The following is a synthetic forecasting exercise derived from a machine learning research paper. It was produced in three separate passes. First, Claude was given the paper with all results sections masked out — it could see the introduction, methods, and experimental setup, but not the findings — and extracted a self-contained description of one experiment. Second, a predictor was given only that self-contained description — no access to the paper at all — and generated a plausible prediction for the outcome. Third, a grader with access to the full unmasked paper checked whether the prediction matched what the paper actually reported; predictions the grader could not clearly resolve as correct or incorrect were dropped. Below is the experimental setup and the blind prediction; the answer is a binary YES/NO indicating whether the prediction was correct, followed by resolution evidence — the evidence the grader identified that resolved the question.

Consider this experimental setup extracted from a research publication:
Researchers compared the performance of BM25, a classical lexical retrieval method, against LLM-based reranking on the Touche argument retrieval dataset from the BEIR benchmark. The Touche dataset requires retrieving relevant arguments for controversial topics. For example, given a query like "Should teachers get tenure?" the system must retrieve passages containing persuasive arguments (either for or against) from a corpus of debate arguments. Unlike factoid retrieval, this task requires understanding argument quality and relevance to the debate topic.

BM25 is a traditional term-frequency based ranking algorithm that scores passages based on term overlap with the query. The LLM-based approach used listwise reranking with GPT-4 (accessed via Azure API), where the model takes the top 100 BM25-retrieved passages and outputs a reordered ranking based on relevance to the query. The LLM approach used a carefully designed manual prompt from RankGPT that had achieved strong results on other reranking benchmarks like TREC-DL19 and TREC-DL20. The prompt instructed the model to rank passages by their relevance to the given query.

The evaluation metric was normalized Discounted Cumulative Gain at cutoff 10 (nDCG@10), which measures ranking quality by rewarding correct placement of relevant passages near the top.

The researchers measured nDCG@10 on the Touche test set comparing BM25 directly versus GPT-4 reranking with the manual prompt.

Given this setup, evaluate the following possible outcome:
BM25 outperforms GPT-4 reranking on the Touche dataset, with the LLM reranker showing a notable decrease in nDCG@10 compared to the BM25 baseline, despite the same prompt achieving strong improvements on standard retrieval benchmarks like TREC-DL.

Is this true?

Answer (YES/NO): YES